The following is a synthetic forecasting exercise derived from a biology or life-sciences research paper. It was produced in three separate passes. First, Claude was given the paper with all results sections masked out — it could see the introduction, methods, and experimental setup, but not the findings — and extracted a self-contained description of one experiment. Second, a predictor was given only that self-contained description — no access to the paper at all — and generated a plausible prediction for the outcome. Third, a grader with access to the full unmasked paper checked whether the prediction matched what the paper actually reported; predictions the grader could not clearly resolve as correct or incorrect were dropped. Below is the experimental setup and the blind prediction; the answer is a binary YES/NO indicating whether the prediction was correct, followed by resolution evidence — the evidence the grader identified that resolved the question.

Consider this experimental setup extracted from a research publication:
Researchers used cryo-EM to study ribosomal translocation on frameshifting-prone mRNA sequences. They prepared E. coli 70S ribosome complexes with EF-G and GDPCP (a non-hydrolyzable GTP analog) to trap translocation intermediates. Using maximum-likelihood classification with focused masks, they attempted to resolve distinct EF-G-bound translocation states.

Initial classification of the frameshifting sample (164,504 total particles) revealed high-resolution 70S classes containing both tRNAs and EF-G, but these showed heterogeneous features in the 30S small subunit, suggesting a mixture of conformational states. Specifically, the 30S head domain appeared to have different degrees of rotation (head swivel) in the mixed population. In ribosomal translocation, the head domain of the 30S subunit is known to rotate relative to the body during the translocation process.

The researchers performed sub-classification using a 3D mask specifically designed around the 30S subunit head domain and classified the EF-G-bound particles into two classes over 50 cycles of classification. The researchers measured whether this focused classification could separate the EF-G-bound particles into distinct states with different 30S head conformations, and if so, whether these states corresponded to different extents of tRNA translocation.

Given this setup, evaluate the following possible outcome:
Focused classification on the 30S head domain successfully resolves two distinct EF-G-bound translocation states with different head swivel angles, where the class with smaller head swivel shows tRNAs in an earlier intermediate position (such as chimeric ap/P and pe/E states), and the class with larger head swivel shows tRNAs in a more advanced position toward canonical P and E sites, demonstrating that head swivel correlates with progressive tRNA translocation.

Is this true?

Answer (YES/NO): NO